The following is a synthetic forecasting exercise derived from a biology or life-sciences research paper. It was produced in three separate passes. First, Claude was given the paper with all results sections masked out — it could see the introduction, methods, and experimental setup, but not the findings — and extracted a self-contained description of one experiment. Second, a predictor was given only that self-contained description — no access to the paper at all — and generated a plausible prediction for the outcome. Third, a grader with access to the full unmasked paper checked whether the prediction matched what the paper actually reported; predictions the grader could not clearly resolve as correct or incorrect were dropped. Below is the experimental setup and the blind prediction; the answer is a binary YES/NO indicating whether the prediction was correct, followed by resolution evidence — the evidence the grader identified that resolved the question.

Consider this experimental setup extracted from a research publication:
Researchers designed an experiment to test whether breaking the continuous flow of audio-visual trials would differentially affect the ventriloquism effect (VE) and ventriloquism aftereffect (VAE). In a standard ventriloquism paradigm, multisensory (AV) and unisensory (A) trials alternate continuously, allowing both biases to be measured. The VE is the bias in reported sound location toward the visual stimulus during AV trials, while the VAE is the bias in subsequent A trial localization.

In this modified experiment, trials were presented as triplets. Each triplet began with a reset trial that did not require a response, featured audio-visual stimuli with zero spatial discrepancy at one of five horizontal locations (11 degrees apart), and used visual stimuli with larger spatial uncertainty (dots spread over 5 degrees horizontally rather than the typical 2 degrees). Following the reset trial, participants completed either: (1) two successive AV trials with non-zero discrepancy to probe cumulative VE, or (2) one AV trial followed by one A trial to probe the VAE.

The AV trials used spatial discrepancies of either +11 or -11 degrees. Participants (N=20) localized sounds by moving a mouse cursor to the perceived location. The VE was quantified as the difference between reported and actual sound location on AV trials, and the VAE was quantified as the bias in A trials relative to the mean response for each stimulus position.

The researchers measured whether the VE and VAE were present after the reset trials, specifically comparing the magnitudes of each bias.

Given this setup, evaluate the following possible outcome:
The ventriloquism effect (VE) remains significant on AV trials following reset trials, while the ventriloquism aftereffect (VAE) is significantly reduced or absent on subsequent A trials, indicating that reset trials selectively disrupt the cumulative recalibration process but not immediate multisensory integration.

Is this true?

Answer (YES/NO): YES